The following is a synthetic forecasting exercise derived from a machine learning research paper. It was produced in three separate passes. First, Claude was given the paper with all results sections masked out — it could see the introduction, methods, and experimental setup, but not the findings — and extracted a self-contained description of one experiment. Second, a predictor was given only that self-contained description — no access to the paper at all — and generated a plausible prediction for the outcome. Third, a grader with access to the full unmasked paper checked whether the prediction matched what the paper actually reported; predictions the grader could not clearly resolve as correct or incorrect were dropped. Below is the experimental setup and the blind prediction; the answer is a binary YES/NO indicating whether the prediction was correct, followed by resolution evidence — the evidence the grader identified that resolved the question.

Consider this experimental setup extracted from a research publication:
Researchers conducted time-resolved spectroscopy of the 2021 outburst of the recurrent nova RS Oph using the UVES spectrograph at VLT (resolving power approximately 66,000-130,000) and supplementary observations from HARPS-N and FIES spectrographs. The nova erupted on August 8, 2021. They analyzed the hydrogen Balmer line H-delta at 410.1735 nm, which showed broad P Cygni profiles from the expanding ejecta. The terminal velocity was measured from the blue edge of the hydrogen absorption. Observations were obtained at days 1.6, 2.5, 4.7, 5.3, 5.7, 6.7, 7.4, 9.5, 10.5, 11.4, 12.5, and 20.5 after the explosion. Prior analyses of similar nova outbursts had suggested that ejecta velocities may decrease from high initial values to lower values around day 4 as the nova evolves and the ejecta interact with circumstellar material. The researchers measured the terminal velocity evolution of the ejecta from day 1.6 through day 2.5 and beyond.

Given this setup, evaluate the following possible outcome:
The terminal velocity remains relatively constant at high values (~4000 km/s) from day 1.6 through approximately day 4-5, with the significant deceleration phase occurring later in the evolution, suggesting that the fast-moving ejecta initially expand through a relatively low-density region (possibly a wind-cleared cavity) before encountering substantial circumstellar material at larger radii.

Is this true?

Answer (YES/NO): NO